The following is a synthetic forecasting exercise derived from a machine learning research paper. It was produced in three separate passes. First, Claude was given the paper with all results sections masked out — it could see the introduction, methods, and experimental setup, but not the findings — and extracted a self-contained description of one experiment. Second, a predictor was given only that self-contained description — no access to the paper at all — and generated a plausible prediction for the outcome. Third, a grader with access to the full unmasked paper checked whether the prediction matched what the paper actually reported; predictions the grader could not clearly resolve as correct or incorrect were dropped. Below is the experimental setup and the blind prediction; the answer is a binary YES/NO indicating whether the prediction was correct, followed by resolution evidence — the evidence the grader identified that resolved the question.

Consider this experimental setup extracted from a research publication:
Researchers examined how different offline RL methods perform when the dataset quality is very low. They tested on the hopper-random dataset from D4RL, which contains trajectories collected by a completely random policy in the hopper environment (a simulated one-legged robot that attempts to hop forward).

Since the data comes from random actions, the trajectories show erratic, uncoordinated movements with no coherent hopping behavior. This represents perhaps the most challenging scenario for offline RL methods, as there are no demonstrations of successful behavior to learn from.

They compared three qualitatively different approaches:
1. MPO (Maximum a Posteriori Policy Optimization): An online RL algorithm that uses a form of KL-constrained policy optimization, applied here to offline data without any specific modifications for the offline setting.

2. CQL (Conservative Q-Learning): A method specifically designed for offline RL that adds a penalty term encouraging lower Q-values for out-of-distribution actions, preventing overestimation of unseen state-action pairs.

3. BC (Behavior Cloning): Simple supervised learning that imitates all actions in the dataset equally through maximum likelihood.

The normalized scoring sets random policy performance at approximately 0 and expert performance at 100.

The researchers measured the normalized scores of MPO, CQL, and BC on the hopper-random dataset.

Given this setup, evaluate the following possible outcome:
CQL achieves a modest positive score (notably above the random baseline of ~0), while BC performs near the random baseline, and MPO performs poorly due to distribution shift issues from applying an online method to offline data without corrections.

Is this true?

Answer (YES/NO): NO